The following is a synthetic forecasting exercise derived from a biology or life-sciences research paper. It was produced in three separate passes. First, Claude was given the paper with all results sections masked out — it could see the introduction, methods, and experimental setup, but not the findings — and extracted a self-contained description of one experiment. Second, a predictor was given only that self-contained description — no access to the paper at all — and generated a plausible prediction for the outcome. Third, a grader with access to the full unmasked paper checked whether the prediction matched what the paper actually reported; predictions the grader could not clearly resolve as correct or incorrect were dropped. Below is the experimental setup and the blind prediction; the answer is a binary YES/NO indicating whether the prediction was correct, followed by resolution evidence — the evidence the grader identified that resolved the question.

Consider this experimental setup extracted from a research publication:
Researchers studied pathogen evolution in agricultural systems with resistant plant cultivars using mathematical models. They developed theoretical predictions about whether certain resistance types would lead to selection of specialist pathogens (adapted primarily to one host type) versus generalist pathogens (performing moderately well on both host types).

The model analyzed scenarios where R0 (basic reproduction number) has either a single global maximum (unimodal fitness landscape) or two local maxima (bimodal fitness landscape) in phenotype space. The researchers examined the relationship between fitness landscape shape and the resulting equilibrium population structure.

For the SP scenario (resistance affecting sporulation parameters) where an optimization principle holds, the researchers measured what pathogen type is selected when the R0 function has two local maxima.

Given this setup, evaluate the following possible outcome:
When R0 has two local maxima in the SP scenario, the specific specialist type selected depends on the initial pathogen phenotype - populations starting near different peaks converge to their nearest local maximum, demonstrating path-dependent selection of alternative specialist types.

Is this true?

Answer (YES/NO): NO